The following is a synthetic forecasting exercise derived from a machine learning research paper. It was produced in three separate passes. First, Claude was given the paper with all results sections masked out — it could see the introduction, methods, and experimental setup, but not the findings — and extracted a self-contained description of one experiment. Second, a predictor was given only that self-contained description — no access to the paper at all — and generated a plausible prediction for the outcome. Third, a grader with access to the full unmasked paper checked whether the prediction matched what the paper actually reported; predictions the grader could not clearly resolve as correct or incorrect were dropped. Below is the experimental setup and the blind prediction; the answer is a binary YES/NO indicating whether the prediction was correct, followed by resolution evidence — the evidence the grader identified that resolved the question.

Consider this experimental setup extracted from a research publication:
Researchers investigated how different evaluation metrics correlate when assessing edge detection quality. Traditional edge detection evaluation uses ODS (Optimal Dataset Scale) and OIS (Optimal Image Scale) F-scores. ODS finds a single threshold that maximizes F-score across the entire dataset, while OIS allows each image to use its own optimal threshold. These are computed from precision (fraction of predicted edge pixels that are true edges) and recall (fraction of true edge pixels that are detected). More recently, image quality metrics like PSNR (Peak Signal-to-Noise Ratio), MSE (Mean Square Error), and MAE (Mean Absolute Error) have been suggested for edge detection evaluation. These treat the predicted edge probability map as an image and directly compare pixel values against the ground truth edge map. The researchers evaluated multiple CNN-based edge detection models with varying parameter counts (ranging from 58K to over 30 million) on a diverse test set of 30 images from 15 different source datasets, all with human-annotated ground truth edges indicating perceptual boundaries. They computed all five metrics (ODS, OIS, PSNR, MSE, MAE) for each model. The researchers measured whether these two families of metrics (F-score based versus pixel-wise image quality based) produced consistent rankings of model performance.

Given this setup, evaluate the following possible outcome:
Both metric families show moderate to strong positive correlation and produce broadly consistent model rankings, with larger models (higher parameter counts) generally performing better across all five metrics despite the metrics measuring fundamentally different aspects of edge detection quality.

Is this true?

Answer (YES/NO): NO